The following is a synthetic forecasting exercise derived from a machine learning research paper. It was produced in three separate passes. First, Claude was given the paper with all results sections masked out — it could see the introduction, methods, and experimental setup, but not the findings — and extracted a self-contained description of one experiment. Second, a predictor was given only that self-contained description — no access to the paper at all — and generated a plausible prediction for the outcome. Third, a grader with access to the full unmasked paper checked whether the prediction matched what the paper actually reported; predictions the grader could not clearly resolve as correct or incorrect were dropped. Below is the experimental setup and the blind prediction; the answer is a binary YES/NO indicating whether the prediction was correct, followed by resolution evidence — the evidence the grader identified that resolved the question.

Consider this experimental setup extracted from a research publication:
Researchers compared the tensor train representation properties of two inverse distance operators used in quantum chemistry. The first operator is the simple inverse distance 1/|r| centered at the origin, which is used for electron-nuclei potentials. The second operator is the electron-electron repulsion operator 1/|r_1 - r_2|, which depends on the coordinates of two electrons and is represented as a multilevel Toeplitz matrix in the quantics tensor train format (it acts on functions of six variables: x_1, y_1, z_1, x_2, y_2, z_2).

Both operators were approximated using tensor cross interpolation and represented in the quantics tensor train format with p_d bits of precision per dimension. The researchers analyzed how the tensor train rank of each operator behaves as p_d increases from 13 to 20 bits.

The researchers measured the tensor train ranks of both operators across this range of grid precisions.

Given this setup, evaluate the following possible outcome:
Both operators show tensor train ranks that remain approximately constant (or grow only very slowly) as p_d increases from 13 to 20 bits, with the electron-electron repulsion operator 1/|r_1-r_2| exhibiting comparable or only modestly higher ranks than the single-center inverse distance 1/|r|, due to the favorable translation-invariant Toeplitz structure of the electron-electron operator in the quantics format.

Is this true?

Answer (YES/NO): YES